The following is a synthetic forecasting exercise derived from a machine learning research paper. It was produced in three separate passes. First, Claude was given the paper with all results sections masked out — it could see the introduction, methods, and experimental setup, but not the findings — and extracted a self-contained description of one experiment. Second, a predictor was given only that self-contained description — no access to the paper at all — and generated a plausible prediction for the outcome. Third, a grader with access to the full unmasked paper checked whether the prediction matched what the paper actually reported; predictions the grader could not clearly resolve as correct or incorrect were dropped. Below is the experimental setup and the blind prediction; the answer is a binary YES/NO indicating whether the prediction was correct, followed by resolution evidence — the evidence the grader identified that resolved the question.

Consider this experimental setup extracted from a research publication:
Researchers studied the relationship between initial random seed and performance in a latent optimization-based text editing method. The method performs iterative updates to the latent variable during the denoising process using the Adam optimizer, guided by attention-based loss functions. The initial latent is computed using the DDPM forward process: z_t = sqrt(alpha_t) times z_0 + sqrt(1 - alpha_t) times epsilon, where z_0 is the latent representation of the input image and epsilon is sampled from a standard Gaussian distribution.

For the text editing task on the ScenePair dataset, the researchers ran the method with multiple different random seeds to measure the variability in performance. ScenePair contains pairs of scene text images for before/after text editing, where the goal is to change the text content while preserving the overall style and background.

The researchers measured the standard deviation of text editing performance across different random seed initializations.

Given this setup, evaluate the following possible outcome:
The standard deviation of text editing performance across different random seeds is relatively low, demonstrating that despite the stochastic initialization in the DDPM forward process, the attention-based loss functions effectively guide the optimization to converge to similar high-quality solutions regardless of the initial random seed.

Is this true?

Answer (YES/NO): YES